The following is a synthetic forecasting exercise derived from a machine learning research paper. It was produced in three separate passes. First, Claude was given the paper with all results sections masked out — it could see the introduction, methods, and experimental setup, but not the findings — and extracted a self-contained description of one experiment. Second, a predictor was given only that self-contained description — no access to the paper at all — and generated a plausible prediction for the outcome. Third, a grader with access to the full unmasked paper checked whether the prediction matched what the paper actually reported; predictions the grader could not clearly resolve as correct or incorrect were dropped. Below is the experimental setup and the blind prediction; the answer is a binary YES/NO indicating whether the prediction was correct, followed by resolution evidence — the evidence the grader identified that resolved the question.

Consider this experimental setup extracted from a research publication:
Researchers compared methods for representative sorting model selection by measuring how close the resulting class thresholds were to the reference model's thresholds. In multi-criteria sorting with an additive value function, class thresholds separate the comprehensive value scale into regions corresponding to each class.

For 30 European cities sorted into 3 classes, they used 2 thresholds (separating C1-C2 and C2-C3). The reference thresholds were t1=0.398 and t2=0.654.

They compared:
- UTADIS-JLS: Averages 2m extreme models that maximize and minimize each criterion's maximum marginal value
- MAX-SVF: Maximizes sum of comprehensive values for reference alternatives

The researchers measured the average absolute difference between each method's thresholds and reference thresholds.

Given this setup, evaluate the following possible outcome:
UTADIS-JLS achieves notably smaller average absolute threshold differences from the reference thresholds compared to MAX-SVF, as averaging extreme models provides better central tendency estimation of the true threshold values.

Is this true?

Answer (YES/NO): YES